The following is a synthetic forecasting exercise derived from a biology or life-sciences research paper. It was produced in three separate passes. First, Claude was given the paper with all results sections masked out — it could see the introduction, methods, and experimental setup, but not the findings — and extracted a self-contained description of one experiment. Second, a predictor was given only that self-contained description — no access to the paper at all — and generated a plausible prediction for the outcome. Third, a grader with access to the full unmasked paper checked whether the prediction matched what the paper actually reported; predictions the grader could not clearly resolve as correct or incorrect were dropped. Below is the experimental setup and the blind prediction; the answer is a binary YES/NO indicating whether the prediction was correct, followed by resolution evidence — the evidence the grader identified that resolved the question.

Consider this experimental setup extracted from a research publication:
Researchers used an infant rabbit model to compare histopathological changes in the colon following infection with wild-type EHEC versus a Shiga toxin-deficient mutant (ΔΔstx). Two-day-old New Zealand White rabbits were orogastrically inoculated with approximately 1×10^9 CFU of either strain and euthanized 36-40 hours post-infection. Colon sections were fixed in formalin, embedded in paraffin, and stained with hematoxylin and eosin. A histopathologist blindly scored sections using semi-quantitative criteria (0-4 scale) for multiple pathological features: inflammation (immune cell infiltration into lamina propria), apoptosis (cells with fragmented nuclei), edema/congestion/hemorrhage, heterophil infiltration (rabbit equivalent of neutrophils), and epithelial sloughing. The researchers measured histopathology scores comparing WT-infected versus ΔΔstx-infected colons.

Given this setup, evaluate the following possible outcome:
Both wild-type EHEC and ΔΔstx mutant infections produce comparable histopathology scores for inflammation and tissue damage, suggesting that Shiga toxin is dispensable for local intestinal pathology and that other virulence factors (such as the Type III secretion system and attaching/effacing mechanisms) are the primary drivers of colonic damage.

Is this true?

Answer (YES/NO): NO